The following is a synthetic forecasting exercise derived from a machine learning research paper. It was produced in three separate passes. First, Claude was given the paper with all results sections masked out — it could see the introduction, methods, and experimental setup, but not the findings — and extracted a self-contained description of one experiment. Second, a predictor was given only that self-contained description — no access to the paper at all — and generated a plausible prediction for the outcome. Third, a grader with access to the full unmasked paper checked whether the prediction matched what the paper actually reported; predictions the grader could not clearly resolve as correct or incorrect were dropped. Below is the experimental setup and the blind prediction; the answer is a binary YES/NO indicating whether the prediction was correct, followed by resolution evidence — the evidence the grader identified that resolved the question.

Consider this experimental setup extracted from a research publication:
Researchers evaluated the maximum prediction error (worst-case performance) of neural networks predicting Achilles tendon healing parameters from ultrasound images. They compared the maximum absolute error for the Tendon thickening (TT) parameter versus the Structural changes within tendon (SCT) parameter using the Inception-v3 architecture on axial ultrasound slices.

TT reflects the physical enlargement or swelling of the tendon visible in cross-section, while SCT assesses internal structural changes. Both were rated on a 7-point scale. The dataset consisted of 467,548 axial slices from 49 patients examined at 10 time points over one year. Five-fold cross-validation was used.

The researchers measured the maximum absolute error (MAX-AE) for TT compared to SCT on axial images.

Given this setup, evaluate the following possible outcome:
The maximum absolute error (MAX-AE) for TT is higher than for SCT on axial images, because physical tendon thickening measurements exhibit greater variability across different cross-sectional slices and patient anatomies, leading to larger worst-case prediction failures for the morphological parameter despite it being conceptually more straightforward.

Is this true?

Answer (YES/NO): NO